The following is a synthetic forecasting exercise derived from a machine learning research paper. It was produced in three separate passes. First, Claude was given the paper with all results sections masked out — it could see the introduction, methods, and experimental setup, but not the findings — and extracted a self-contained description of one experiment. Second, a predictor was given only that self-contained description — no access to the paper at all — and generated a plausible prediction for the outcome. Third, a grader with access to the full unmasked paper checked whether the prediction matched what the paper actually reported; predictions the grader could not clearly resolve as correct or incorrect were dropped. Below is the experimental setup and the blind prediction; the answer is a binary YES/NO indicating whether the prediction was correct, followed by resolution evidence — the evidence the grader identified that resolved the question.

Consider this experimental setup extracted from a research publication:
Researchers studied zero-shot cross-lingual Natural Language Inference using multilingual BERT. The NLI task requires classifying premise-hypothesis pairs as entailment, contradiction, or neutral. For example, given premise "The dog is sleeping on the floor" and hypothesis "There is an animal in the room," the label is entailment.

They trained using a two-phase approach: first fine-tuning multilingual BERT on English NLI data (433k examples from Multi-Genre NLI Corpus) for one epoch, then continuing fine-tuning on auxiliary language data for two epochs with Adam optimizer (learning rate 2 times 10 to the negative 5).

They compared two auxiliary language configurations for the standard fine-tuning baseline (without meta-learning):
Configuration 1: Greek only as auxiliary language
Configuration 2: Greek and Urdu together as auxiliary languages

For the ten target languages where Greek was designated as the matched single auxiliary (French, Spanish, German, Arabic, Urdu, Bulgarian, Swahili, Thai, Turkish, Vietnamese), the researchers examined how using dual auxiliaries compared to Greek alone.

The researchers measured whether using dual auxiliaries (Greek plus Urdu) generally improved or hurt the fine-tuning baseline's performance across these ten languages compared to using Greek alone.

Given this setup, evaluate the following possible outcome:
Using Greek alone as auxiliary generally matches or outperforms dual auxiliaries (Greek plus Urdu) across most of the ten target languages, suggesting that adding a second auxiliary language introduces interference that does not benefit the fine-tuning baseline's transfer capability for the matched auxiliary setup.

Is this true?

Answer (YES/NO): YES